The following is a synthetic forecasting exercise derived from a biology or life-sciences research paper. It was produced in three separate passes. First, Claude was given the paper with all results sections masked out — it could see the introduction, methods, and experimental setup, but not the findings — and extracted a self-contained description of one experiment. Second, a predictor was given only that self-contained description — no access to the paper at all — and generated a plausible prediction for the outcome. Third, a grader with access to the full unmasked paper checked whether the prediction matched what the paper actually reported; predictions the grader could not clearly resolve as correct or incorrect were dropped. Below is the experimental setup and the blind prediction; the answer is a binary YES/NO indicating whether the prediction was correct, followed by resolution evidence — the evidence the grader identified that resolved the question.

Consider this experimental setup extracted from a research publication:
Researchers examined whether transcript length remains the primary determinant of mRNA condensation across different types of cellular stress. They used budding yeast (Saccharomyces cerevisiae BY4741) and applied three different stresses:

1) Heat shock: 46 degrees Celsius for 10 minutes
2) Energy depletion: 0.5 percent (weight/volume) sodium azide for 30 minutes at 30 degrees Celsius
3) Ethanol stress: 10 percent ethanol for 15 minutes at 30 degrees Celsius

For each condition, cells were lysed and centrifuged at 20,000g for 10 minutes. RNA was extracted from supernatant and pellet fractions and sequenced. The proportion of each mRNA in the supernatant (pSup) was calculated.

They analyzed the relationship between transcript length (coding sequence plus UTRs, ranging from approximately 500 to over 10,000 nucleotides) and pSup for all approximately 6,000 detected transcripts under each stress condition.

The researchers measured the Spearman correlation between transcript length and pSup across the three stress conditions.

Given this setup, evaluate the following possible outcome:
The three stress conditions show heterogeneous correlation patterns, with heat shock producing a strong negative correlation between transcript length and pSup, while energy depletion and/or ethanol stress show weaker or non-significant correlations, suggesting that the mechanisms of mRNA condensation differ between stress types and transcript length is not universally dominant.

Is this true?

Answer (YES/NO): NO